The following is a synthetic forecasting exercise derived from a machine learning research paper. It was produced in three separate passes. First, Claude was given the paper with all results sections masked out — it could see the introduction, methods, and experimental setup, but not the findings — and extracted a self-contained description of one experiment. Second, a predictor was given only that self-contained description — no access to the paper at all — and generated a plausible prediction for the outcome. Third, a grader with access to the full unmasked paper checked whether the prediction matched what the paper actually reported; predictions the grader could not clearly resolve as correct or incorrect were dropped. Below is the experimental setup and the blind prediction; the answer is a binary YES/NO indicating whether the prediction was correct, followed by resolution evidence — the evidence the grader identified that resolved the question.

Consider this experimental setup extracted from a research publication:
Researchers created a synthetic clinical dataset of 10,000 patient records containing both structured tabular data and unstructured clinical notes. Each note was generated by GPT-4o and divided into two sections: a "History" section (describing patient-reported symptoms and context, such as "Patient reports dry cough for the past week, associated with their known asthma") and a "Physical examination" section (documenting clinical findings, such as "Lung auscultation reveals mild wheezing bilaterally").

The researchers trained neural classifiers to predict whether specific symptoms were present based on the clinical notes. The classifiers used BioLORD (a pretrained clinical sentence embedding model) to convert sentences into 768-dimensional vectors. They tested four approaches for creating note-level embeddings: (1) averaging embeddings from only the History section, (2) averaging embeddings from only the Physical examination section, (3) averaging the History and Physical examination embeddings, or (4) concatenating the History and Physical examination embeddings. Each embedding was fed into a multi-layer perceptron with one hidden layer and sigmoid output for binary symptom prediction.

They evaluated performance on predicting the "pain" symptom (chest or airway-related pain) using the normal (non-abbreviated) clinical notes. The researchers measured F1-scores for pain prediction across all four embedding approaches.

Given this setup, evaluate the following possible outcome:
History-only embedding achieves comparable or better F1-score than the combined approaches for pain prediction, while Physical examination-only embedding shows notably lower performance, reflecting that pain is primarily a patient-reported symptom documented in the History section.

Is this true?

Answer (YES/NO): NO